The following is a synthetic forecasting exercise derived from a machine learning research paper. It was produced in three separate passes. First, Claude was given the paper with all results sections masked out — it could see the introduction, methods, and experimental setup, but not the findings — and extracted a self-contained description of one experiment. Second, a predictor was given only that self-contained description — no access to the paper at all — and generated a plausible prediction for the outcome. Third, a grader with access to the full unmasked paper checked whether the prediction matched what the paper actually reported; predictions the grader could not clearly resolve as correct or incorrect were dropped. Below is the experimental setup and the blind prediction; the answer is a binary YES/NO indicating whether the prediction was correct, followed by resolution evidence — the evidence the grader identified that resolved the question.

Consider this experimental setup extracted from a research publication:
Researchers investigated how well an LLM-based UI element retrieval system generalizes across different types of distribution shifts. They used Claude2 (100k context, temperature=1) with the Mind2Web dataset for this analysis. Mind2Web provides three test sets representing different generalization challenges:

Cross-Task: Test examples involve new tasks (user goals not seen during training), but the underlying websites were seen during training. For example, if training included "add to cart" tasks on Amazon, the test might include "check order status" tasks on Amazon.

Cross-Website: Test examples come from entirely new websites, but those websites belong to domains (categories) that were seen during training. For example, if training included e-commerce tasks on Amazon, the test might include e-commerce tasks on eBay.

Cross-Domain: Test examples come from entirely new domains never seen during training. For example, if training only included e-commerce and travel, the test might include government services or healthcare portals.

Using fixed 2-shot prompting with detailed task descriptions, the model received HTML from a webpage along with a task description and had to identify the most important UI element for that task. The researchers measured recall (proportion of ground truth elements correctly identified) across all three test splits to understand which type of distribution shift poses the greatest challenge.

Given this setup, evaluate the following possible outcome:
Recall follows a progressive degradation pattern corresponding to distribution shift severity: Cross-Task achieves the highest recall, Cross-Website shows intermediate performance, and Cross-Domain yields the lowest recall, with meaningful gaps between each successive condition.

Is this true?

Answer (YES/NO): NO